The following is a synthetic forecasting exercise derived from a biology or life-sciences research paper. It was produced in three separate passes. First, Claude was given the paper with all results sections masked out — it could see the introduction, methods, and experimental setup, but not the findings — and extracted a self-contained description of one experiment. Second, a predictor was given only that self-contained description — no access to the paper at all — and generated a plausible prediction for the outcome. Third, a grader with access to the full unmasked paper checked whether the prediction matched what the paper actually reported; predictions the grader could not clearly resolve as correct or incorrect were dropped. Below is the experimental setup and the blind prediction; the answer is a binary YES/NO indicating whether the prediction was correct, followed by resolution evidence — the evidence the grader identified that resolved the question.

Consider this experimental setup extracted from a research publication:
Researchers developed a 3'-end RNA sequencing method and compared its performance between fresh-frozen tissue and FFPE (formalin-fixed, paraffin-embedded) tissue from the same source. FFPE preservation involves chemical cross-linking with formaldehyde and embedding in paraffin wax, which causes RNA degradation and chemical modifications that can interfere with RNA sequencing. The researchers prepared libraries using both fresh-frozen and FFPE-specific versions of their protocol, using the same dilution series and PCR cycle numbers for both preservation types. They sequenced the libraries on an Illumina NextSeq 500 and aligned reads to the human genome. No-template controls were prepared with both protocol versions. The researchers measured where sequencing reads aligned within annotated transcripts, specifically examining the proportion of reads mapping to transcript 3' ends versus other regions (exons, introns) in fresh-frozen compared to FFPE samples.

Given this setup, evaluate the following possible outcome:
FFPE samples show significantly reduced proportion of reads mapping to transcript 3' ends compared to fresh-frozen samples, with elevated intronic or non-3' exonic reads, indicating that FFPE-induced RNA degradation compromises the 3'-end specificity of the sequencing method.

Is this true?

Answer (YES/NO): NO